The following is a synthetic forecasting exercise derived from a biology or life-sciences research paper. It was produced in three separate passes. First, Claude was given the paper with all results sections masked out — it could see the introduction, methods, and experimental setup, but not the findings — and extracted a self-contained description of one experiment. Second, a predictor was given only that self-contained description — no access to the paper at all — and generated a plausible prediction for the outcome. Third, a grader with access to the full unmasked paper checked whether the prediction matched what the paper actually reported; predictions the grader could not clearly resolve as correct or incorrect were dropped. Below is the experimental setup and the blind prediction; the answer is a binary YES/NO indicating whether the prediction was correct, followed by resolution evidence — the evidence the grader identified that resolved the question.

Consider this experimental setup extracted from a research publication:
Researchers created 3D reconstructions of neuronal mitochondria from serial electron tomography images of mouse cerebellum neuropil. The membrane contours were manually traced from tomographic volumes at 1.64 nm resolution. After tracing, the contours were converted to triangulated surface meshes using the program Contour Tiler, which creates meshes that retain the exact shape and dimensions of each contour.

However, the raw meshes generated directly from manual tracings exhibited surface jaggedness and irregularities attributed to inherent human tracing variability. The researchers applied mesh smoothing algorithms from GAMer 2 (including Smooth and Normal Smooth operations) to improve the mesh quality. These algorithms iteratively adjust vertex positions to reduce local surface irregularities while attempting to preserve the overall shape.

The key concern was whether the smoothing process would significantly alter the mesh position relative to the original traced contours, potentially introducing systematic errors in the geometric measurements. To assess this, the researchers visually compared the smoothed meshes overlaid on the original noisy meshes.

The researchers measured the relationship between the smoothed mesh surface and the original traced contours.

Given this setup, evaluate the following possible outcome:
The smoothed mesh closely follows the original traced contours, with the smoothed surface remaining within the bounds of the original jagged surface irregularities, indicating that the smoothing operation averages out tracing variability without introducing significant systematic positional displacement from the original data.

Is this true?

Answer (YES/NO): YES